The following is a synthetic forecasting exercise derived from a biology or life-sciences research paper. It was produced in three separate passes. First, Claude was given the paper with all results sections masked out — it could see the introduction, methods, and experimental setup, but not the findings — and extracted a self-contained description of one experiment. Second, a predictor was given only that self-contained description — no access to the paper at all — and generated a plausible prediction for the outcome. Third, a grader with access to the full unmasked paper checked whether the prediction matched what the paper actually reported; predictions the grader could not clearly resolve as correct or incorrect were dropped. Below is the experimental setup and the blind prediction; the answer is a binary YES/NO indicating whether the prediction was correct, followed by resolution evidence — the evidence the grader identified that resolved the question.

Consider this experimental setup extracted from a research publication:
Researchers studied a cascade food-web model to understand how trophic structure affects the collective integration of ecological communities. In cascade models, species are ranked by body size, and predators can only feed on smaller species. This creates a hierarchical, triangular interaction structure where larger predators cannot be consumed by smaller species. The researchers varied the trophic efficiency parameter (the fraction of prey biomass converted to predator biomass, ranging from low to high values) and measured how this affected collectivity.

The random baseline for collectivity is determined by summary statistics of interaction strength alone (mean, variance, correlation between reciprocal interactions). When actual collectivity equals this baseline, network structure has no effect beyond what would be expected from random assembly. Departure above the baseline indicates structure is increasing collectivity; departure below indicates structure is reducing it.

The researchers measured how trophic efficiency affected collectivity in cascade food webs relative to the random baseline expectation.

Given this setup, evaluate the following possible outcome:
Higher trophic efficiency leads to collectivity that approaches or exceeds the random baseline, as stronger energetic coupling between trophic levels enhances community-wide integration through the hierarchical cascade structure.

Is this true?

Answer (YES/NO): YES